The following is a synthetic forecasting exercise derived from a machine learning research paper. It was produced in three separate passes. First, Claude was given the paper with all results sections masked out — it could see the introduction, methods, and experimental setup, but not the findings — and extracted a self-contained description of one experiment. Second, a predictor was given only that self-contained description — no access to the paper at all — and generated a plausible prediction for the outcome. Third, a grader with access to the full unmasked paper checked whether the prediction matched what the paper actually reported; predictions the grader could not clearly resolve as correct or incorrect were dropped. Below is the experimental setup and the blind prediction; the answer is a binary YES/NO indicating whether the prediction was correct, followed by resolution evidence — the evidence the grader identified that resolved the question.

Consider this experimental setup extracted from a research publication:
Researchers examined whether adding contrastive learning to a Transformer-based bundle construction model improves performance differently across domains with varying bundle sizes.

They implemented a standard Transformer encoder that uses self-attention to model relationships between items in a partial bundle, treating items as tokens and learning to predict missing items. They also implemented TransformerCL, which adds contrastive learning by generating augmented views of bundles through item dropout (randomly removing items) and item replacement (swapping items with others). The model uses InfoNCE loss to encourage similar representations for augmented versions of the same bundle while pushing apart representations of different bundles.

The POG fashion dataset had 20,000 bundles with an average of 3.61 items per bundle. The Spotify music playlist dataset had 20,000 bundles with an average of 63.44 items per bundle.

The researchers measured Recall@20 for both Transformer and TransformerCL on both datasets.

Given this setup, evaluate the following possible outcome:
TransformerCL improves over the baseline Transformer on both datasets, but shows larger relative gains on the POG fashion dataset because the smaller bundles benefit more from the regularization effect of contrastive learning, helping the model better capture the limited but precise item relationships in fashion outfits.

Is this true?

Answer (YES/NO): NO